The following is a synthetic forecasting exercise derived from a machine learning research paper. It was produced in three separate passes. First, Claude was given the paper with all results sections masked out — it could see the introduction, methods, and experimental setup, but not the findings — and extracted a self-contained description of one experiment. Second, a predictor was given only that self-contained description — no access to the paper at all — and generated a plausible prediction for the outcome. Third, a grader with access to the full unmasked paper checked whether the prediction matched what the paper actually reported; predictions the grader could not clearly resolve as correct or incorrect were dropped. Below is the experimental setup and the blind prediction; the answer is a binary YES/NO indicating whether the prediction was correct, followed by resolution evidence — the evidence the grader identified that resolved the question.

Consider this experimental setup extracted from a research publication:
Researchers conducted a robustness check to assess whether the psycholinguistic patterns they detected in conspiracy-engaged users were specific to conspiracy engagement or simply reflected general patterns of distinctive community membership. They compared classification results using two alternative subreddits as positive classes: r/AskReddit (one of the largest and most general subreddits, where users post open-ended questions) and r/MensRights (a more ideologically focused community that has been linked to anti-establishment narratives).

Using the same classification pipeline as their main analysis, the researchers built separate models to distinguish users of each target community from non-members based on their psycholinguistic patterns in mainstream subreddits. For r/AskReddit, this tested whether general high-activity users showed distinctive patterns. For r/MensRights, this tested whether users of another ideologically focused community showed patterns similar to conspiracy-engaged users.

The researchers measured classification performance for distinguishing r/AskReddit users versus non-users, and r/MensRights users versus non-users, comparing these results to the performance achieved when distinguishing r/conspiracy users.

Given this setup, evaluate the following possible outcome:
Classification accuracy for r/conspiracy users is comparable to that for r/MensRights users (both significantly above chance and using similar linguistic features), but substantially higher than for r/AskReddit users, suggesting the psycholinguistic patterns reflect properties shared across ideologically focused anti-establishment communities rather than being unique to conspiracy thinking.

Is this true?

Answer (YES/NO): NO